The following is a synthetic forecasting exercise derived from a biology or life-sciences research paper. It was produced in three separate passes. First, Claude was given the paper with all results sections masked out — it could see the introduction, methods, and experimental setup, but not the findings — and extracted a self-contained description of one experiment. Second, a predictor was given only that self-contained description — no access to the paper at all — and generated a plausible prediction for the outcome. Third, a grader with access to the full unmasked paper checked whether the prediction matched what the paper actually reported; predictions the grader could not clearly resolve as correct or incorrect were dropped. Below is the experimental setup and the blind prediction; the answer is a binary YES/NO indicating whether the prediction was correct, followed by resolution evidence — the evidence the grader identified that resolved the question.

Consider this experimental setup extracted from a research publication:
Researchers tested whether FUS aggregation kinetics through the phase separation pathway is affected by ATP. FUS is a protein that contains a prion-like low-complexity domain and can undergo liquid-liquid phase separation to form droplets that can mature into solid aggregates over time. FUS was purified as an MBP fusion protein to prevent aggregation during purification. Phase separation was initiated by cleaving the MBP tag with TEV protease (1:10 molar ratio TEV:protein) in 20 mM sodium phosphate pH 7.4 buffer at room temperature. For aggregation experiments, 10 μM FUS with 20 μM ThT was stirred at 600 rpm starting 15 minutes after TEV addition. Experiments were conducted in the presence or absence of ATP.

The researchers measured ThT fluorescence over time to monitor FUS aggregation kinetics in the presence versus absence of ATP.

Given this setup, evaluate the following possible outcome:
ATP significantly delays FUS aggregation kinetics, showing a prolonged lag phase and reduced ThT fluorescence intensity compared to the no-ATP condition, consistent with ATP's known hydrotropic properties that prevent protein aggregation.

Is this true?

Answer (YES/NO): NO